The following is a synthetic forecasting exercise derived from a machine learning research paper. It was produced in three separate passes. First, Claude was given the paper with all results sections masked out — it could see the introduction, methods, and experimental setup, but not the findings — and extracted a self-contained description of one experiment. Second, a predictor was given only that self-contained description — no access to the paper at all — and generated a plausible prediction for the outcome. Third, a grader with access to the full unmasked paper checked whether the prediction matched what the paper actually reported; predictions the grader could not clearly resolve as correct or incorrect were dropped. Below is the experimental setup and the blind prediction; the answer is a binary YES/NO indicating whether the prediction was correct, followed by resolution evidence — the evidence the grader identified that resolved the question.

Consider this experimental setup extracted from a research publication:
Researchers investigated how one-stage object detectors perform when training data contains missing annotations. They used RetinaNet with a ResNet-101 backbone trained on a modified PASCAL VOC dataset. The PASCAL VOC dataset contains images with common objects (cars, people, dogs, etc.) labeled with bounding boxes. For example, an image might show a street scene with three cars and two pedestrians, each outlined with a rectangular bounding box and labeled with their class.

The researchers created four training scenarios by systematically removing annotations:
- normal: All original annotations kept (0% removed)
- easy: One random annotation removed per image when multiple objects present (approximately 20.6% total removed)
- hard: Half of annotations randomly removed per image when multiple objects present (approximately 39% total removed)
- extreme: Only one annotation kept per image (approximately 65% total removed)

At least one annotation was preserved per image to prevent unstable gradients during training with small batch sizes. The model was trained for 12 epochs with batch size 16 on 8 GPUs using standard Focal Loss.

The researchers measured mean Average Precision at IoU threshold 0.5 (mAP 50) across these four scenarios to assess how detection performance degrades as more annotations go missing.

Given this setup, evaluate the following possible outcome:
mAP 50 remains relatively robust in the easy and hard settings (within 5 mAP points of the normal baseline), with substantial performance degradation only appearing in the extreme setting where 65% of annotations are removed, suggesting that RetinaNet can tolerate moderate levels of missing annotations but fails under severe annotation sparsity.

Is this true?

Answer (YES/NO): NO